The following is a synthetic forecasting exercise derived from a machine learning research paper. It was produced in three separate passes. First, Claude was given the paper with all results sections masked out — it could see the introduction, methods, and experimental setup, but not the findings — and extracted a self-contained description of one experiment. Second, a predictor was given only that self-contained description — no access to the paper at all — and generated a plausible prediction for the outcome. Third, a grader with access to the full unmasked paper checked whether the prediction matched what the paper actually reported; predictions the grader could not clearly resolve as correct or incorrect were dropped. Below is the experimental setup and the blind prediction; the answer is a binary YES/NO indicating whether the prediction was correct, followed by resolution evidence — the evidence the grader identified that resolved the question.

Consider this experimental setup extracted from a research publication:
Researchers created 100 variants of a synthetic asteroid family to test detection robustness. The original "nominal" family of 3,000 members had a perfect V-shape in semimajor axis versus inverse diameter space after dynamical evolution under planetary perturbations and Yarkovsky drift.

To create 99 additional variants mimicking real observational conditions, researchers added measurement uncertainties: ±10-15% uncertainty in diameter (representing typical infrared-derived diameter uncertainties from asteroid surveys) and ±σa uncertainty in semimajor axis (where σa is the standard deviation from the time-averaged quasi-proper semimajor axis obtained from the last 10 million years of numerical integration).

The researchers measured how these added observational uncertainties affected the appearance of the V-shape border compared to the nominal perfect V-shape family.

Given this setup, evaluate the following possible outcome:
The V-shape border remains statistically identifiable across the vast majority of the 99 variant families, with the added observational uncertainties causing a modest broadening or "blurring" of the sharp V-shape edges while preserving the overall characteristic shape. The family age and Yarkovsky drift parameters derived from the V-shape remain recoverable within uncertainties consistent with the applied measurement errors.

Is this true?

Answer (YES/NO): YES